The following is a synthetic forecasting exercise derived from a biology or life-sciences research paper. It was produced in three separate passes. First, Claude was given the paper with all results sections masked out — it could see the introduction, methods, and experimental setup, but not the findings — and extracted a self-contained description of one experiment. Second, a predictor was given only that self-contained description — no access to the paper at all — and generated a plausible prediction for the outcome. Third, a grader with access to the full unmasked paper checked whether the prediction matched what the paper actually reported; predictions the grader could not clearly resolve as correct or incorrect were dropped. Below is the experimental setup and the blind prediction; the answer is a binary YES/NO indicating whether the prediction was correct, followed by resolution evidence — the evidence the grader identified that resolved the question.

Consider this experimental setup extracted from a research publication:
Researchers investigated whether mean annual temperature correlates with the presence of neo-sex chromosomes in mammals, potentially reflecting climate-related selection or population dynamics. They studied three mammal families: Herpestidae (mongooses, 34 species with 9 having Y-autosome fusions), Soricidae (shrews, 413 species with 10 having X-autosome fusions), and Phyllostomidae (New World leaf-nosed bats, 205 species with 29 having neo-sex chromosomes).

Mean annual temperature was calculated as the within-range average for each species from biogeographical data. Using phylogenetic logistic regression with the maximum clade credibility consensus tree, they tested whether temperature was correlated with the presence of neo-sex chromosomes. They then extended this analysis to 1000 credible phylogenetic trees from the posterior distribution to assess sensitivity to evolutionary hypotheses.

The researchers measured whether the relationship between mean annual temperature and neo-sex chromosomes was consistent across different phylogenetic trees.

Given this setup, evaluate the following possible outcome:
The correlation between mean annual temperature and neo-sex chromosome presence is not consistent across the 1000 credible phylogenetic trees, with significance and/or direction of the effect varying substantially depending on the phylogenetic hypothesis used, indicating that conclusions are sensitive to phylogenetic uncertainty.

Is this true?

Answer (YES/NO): NO